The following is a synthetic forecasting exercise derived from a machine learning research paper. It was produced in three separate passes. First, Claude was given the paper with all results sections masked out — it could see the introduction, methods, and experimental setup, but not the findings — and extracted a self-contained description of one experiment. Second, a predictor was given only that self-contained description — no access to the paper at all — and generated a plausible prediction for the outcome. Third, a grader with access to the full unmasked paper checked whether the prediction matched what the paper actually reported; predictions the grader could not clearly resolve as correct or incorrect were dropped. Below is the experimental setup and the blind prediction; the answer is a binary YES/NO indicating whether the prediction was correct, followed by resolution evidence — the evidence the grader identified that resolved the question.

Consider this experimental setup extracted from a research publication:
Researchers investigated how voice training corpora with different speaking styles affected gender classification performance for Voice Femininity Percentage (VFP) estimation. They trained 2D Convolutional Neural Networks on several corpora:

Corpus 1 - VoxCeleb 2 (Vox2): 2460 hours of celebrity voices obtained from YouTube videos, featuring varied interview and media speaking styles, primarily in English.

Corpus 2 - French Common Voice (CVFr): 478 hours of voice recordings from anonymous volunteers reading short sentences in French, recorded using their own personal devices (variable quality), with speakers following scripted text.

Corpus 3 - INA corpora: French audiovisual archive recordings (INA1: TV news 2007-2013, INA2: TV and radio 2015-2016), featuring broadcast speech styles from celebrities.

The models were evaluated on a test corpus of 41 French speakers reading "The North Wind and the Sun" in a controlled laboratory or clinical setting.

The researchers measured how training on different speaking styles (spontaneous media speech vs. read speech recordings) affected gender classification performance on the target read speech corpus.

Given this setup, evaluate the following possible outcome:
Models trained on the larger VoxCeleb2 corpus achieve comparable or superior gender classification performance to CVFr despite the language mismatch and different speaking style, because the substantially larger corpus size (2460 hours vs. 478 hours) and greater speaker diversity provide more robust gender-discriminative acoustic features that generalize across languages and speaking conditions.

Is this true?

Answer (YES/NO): NO